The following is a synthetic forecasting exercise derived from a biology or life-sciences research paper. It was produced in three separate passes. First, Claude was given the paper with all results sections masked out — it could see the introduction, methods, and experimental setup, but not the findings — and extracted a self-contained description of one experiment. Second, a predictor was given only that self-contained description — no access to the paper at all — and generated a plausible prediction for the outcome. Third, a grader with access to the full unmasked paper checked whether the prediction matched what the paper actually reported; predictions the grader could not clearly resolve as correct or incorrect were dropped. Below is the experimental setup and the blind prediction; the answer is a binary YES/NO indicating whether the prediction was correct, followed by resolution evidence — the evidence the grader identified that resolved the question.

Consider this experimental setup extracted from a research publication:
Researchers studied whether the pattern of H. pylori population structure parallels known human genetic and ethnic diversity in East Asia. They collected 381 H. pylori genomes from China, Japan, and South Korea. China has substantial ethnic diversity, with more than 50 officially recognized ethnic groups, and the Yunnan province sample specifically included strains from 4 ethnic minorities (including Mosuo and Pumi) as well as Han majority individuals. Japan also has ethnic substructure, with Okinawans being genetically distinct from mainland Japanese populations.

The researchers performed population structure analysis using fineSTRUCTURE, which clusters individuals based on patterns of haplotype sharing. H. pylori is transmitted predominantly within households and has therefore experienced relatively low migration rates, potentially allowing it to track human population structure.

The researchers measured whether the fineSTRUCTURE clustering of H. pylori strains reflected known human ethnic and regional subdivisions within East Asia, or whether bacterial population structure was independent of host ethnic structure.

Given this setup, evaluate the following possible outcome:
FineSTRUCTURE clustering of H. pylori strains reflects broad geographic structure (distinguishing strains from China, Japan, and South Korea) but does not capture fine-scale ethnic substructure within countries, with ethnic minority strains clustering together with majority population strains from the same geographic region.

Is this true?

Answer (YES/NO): NO